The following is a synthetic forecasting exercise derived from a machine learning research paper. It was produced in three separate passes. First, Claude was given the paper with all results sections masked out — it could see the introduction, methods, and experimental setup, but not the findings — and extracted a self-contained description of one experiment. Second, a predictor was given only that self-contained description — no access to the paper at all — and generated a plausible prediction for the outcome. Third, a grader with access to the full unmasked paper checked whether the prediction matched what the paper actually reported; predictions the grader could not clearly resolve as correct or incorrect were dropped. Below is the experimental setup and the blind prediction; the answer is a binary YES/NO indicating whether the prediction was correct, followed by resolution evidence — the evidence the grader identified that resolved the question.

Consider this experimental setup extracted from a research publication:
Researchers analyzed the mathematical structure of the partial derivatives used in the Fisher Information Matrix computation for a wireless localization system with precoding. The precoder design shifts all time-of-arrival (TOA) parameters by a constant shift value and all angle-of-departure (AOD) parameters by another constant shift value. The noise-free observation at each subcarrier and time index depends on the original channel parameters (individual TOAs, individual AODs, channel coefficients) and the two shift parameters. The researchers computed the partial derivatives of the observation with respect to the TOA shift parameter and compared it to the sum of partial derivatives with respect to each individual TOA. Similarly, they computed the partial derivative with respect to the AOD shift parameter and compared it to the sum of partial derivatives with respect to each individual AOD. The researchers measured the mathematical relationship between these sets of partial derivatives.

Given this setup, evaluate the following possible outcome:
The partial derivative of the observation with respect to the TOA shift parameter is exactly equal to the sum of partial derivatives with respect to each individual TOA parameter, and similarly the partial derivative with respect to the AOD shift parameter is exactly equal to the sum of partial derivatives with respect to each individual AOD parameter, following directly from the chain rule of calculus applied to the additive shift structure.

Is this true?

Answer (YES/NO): YES